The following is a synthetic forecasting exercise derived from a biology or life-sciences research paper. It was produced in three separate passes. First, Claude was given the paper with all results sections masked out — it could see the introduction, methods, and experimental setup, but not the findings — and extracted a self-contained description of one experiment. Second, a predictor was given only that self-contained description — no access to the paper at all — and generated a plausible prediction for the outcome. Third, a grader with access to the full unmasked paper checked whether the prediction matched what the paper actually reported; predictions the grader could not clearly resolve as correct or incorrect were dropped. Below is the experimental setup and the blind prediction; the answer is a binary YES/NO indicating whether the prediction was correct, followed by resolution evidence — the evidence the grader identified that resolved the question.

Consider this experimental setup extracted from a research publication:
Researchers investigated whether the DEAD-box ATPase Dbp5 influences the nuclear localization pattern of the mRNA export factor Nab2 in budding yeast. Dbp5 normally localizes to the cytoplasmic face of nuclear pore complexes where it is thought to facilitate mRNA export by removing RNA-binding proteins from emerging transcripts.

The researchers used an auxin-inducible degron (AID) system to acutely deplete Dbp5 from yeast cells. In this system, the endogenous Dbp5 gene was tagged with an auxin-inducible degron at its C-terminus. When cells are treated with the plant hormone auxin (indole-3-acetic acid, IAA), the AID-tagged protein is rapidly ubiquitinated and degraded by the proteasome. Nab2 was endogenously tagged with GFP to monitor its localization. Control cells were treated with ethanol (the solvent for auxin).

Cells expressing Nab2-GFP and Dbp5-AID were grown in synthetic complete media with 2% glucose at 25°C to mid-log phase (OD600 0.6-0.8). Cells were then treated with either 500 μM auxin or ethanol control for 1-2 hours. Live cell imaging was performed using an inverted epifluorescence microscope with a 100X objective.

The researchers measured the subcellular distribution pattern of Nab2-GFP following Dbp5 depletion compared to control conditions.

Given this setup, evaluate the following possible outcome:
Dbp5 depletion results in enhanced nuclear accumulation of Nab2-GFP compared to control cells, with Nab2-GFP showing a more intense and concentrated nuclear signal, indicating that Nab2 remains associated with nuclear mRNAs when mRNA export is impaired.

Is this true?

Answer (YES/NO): NO